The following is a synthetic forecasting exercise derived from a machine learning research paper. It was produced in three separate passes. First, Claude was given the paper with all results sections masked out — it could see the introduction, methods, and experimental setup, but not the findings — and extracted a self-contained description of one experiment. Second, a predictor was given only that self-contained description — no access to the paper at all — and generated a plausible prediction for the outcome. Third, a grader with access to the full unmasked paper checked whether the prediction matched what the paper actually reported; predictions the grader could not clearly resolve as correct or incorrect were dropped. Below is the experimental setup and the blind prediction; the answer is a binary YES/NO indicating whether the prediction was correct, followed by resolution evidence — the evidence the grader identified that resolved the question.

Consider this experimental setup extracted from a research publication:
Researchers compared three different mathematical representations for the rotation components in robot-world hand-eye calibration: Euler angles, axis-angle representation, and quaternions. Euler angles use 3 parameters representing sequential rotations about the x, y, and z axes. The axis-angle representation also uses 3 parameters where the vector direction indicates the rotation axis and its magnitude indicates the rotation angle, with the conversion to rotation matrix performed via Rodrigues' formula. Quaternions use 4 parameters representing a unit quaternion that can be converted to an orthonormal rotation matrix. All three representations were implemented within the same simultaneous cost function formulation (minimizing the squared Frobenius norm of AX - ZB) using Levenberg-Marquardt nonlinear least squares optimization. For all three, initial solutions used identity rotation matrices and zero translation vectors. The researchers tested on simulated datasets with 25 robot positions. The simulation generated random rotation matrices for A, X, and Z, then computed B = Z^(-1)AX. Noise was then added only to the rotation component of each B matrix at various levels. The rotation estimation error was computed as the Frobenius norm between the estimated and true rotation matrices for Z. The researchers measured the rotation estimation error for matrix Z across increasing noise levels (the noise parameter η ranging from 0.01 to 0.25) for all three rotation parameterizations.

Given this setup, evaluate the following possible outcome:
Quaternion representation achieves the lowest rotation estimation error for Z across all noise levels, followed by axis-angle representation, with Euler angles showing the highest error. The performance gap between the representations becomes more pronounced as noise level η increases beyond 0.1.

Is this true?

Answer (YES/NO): NO